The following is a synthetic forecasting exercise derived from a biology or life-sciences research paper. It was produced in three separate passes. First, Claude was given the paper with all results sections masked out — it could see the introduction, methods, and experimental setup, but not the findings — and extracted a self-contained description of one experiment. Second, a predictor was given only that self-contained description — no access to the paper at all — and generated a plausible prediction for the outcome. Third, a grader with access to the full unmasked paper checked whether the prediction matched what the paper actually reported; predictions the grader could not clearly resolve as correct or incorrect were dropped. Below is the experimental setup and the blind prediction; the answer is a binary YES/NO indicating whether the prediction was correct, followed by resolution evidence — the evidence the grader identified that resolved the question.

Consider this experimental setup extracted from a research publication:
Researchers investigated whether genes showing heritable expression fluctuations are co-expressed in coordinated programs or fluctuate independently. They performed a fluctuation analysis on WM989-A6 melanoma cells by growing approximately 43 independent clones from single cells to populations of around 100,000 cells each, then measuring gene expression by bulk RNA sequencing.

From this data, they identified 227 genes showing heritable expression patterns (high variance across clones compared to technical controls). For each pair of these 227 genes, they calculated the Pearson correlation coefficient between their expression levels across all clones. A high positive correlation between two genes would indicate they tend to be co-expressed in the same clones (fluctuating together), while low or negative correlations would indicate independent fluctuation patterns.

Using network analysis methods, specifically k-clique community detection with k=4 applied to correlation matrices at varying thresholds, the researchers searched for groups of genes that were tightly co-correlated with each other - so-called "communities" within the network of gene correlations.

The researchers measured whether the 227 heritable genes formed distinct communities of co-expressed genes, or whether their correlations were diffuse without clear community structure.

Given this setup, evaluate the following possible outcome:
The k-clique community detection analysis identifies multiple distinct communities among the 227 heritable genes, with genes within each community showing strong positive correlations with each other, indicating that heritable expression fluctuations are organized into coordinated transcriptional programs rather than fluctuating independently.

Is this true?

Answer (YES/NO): YES